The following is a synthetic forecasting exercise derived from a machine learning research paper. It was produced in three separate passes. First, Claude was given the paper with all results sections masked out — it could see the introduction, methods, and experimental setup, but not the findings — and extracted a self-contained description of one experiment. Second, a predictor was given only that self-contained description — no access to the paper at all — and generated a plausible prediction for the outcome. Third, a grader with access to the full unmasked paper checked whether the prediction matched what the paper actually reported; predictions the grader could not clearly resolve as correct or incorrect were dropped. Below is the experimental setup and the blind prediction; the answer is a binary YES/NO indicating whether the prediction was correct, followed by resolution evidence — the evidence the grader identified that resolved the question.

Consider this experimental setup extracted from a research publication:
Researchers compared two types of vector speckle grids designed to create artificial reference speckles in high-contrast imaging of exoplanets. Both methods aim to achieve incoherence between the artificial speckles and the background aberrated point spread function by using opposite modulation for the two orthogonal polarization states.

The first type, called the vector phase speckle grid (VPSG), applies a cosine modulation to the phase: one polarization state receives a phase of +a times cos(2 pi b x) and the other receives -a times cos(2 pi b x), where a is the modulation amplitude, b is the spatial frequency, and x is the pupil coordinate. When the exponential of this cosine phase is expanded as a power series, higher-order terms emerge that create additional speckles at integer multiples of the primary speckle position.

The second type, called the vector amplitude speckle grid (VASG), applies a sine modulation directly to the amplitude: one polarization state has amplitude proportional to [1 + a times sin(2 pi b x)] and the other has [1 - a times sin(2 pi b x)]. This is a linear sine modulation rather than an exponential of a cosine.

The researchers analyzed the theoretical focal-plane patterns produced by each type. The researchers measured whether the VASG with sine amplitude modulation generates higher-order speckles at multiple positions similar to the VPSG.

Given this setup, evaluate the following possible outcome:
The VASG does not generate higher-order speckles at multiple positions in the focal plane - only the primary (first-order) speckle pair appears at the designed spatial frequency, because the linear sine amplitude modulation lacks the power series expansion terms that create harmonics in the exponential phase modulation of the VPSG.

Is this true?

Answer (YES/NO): YES